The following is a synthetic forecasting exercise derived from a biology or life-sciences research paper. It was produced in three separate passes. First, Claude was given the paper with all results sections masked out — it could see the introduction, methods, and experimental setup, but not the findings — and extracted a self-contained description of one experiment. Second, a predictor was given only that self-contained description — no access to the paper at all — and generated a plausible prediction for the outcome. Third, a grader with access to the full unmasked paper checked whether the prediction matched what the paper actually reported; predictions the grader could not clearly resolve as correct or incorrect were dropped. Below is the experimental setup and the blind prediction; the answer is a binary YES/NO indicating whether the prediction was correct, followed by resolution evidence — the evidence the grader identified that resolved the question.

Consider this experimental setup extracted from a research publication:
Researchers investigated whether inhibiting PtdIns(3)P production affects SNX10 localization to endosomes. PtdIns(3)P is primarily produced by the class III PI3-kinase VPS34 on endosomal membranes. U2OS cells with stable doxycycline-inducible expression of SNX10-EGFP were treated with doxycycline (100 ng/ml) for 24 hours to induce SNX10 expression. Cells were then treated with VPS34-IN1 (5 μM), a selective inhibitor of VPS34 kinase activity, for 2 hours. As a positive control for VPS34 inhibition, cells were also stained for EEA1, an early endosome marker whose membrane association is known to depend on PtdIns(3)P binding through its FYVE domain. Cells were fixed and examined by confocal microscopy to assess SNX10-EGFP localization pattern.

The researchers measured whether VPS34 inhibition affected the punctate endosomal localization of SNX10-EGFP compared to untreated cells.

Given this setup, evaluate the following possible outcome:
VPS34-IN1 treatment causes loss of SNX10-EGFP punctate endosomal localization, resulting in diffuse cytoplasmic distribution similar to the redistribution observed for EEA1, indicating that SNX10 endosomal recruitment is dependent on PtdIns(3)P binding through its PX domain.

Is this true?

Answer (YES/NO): YES